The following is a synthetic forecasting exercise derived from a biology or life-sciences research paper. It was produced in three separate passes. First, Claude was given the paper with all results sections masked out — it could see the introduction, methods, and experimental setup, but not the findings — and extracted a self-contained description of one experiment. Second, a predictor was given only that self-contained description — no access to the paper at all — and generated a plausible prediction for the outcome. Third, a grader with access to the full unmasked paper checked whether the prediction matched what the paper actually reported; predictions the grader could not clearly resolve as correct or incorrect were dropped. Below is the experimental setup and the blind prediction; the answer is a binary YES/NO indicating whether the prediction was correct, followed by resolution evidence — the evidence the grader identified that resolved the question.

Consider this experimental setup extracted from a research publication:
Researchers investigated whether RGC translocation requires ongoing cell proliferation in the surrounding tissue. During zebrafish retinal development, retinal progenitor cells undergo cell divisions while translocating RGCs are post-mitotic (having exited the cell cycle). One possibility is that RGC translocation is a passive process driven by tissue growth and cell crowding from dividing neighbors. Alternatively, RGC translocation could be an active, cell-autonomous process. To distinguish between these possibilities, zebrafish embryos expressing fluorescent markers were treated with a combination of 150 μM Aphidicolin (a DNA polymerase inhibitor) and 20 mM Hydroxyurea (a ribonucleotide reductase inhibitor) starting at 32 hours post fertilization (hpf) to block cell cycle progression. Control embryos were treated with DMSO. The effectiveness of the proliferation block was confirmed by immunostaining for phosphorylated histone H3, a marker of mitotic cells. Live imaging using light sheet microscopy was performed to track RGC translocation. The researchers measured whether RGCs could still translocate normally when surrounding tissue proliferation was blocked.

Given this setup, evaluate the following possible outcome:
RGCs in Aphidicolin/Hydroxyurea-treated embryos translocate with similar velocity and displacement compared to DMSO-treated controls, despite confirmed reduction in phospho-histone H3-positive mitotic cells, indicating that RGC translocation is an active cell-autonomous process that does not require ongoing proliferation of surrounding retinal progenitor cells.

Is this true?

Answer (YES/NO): NO